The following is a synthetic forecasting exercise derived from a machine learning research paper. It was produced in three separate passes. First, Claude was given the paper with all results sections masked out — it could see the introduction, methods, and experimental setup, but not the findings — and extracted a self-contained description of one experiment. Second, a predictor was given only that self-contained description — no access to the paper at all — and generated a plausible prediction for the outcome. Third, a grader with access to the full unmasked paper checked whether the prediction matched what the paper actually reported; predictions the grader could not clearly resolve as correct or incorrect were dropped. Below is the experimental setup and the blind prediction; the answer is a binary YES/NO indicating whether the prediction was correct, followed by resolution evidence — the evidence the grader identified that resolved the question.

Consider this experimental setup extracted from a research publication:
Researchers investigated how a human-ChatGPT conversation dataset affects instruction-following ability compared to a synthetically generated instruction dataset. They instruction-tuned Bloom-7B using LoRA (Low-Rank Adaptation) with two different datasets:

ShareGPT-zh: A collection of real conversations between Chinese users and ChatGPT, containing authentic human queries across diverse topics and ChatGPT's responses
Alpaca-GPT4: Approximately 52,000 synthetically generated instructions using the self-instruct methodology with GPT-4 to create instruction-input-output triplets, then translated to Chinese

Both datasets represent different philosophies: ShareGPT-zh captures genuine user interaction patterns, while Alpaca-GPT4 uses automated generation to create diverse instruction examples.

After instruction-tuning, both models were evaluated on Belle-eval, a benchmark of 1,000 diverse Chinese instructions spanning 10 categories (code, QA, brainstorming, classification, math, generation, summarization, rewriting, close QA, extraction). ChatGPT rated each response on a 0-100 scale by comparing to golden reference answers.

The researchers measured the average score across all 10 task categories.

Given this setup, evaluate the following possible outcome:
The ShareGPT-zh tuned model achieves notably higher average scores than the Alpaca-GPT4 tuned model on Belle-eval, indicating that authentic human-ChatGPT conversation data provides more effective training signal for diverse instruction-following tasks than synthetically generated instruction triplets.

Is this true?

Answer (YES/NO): NO